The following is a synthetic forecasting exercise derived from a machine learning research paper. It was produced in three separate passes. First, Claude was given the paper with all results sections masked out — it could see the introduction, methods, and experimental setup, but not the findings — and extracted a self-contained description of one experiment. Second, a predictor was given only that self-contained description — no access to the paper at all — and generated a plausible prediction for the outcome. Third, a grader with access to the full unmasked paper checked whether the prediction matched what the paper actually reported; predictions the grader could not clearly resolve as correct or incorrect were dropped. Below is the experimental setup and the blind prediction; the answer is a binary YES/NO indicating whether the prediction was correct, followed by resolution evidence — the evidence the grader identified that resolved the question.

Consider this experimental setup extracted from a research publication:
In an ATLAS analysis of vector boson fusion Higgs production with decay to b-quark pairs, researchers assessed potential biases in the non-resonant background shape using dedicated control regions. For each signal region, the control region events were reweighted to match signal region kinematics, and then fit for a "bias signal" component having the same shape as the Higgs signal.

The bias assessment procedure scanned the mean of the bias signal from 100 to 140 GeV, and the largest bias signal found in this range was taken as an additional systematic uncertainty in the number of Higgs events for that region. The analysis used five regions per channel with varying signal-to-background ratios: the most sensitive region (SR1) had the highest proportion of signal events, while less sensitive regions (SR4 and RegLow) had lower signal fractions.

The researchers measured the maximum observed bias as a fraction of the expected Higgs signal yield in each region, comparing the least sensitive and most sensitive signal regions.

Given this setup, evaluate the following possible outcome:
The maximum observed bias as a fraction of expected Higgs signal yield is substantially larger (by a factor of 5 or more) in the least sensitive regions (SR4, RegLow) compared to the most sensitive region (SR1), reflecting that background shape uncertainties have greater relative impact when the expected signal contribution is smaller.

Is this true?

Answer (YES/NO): NO